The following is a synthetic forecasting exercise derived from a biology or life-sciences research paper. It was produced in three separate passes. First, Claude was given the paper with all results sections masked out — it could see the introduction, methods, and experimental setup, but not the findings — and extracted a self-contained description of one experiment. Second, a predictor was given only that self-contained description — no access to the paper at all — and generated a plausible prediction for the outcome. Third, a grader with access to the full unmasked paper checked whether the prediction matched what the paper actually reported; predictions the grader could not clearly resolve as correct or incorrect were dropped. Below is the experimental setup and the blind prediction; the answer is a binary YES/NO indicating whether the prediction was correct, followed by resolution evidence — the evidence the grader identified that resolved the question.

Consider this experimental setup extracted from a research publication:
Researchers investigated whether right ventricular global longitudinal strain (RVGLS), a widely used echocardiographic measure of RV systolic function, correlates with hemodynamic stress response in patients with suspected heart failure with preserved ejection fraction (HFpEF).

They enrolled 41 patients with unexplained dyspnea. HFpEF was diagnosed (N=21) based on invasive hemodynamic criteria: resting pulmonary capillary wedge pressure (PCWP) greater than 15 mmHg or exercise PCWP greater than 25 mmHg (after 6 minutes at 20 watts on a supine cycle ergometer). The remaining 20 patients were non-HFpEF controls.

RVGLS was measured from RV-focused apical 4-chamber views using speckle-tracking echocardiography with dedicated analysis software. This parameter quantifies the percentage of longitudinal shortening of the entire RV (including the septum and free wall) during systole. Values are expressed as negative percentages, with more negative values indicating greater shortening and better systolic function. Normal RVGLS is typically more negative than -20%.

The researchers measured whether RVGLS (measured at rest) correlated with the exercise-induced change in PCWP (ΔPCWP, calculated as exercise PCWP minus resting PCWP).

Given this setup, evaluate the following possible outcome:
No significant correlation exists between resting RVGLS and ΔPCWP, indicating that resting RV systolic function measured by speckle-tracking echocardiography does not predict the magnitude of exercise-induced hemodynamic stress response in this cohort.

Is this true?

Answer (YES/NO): YES